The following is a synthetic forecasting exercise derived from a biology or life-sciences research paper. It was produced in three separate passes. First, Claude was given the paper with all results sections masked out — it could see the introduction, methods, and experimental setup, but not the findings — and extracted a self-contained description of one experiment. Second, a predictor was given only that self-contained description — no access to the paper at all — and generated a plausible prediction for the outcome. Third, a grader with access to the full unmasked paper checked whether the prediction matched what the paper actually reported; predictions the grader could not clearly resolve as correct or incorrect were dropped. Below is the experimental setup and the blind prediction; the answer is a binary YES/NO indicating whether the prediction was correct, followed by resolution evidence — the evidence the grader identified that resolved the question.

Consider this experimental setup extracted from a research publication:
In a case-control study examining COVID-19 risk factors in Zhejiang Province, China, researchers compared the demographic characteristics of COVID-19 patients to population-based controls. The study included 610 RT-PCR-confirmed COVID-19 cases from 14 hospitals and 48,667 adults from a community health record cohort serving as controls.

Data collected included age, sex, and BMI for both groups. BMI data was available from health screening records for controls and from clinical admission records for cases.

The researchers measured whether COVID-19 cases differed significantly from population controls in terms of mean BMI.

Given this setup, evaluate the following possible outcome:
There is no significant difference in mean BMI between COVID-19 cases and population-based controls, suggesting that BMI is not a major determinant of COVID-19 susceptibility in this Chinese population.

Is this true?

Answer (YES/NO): NO